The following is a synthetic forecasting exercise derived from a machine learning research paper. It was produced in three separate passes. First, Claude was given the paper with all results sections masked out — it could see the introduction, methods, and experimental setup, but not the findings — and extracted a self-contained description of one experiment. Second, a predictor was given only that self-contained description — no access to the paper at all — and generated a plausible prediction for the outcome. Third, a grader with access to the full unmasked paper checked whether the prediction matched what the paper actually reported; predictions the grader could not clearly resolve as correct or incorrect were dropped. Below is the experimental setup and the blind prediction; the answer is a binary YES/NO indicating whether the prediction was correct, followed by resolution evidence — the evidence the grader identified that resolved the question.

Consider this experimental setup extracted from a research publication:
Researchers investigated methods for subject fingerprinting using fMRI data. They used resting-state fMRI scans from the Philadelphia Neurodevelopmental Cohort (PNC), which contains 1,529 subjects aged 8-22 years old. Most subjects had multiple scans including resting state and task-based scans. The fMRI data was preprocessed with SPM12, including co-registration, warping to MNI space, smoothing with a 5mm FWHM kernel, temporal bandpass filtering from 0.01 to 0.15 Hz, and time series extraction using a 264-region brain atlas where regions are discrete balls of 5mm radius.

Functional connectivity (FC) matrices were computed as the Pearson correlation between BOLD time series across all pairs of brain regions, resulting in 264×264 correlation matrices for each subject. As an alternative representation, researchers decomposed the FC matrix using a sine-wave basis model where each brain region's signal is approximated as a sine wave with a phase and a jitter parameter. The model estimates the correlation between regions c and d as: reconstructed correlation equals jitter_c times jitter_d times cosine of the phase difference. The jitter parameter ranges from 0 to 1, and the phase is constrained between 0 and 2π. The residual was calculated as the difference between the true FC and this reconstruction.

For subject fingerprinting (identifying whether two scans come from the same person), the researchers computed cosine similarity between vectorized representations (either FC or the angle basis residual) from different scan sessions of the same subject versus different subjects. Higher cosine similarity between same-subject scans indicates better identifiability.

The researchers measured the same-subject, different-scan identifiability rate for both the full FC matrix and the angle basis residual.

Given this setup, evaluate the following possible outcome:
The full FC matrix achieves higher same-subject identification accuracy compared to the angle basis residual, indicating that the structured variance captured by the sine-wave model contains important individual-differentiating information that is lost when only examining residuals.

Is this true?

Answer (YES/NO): NO